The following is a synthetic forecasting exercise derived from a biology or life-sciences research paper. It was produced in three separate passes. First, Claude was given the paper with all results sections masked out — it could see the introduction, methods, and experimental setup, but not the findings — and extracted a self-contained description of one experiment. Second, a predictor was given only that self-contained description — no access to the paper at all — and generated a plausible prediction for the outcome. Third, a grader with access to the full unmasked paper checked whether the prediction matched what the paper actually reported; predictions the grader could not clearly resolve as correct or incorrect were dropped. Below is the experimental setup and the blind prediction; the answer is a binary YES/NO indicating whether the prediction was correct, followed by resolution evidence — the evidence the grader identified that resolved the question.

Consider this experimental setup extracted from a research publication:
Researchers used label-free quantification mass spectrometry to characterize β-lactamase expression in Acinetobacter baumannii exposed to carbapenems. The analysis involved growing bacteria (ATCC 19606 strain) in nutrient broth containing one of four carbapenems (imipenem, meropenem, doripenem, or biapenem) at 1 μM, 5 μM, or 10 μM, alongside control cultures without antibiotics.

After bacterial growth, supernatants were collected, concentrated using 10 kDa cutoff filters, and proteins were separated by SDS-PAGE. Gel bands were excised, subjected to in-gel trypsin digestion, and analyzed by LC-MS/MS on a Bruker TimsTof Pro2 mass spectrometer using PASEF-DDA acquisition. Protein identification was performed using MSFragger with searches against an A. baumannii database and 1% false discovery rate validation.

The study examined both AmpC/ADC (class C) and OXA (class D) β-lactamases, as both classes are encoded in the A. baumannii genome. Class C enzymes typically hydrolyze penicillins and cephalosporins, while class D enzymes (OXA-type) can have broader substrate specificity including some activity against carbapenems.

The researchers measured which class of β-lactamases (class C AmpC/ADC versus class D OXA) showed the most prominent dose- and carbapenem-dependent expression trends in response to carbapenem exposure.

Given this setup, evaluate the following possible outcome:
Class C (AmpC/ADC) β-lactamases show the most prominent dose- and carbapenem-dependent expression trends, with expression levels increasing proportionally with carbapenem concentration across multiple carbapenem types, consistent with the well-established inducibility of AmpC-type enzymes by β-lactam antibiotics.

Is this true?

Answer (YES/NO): NO